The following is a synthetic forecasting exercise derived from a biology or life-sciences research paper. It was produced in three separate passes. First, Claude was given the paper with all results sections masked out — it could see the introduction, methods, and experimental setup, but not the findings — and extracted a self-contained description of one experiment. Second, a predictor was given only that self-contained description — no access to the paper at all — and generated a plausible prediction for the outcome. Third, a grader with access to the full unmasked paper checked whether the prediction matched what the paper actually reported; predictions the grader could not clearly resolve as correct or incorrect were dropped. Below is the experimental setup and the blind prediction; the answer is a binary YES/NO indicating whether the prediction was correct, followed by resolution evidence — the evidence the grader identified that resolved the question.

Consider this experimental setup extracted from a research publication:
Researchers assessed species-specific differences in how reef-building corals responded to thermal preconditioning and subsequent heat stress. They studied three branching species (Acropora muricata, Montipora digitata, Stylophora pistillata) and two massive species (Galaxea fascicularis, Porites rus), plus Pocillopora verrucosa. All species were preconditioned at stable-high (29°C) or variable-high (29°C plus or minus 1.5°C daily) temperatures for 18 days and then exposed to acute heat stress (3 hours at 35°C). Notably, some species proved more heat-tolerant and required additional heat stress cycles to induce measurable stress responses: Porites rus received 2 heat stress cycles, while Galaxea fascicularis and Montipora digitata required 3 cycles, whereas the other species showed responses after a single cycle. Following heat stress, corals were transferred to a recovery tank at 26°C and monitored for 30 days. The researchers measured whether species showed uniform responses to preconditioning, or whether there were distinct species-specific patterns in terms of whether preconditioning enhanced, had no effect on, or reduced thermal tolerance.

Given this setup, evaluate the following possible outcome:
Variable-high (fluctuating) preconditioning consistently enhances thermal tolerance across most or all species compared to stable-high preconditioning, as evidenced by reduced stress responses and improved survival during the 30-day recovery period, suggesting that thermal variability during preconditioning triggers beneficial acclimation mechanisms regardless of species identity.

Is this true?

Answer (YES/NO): NO